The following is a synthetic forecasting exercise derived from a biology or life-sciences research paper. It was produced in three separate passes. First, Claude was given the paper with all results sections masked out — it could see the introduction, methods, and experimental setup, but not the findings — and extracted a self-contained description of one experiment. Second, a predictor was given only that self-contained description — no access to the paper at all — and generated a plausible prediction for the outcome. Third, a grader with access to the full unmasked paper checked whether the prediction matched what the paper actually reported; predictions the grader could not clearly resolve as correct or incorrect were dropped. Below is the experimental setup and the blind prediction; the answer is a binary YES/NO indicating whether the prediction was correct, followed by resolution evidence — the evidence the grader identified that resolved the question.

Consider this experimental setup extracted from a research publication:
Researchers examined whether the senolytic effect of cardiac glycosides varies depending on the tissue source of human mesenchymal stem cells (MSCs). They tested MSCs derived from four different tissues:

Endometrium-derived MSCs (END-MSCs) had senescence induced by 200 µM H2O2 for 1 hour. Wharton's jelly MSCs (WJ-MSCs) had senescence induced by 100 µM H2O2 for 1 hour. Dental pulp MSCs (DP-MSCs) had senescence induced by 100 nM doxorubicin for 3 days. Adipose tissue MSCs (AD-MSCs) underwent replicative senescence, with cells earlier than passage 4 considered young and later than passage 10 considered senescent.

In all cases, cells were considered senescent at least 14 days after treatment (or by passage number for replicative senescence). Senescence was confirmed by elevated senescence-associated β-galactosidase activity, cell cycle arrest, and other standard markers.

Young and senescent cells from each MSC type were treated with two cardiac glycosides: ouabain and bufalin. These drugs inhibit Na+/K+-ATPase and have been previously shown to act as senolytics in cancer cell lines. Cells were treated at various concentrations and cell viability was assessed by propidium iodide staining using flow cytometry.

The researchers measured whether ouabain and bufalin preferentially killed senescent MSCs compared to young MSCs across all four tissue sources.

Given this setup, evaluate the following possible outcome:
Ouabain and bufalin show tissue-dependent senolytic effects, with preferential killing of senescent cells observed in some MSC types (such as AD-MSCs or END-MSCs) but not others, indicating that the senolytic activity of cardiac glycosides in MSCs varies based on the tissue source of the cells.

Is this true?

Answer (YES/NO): NO